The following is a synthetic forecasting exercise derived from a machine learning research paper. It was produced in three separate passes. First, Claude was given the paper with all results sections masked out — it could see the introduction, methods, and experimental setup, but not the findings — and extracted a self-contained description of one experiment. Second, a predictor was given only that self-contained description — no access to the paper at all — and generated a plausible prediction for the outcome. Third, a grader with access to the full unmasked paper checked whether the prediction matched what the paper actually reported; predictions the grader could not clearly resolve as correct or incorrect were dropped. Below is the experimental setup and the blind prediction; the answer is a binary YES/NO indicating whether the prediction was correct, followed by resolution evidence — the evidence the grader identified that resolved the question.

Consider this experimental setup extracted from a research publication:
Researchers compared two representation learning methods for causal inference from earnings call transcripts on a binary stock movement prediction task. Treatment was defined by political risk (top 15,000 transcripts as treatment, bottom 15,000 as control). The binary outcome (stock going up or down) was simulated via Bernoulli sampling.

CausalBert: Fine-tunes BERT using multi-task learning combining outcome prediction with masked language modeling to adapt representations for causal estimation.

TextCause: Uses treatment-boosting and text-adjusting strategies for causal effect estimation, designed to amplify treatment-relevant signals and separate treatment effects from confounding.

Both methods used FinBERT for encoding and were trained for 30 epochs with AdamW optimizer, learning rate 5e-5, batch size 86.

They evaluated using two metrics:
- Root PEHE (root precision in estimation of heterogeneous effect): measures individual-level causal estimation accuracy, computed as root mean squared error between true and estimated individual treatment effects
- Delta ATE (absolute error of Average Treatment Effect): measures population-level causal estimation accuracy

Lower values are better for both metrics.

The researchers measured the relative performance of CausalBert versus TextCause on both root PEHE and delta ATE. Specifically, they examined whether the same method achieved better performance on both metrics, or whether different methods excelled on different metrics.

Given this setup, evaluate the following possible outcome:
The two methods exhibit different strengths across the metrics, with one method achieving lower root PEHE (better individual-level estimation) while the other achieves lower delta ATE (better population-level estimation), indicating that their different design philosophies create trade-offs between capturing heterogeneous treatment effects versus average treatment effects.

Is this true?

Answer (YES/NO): YES